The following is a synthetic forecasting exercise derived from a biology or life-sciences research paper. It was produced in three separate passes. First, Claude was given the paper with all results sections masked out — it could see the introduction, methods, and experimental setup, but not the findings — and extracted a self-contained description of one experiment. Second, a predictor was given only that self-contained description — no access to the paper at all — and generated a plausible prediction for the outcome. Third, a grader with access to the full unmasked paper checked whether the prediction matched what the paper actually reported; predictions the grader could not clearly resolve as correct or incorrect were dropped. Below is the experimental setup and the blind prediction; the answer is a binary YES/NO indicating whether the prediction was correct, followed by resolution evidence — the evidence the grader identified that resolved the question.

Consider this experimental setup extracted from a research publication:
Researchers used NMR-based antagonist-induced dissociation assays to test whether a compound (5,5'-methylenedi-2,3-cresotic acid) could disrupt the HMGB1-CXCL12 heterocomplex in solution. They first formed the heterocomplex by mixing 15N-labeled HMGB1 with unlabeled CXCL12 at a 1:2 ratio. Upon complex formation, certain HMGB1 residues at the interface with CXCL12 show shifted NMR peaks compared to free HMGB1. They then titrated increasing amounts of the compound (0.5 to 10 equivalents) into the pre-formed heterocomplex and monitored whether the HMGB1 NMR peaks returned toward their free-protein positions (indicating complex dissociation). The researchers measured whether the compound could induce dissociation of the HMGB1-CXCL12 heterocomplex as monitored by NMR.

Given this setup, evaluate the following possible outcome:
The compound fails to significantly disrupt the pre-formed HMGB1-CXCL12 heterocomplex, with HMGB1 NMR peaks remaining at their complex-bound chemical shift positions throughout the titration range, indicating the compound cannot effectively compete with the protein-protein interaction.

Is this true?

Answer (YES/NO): NO